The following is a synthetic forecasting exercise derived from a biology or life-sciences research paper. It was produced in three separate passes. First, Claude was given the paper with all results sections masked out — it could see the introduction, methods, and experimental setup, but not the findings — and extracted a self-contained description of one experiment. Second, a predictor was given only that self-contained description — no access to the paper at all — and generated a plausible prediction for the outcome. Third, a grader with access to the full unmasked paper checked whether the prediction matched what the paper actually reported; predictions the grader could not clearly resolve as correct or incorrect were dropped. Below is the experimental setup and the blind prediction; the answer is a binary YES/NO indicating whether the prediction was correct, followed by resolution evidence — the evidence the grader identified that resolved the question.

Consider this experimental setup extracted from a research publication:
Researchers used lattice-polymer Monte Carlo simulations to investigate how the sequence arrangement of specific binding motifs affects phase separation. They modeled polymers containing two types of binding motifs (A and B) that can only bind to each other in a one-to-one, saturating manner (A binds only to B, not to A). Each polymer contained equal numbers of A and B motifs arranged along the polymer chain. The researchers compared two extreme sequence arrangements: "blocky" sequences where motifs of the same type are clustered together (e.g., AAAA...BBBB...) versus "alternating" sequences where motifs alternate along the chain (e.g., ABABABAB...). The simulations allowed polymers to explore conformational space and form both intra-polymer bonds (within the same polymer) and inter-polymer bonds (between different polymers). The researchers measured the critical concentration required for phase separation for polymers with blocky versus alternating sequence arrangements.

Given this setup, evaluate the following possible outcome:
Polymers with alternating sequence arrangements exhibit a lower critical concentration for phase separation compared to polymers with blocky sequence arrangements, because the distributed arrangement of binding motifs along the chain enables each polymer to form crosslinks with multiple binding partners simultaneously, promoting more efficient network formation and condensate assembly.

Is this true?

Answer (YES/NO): NO